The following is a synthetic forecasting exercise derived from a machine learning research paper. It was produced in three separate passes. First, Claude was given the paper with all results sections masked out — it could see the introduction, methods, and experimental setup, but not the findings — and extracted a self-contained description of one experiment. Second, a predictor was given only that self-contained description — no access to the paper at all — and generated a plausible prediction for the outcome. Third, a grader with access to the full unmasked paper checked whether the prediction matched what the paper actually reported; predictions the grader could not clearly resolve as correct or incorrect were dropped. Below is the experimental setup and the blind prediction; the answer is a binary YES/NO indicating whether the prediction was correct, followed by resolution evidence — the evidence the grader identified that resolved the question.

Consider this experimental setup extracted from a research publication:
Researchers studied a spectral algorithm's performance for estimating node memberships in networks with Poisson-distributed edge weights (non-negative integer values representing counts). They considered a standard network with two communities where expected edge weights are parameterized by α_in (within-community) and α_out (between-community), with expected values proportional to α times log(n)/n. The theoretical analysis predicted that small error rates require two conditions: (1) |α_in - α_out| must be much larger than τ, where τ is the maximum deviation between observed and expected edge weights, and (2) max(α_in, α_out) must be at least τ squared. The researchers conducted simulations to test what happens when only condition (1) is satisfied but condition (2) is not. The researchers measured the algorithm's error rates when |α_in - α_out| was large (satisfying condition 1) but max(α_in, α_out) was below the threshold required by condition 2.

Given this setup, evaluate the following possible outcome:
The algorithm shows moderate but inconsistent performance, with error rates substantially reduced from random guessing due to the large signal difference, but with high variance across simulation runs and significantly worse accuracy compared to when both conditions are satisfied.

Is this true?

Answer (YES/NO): NO